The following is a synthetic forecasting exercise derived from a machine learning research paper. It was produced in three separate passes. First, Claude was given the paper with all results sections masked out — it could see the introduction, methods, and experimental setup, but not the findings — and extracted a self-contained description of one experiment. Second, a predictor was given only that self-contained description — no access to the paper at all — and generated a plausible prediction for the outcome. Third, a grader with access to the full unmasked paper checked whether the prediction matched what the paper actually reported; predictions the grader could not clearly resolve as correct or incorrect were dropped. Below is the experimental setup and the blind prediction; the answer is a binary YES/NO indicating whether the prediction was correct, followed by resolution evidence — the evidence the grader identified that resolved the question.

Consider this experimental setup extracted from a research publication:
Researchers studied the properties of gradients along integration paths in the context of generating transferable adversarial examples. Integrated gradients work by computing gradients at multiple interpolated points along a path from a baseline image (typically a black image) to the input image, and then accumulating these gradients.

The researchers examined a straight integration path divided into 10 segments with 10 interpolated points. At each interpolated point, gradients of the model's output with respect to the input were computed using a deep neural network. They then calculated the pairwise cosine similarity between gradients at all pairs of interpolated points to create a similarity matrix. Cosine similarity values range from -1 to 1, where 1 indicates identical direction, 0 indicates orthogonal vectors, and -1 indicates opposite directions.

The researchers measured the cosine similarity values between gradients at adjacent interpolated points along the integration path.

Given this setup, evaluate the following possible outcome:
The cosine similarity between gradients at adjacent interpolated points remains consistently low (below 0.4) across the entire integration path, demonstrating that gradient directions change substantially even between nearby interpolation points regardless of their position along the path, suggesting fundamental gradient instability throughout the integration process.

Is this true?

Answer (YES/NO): NO